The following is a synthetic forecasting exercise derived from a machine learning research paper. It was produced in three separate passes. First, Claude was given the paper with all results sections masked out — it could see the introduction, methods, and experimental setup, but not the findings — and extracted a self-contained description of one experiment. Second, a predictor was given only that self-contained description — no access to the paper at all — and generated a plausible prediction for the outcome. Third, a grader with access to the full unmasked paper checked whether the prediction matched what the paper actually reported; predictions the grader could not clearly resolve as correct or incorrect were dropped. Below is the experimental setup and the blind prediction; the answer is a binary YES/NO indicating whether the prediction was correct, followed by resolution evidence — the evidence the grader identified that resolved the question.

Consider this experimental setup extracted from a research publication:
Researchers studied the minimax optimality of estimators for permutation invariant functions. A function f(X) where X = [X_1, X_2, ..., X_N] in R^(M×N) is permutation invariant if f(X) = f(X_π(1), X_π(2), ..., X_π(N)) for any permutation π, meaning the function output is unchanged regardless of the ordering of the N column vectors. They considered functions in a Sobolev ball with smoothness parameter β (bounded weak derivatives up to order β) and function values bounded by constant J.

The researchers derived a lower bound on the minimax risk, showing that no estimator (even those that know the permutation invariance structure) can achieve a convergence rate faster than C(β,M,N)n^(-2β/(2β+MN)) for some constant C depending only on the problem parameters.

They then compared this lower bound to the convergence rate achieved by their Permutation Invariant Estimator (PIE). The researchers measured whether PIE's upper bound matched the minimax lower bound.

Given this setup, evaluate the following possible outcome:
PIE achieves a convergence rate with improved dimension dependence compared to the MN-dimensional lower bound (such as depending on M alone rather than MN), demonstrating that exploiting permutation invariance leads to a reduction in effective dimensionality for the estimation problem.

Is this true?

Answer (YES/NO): NO